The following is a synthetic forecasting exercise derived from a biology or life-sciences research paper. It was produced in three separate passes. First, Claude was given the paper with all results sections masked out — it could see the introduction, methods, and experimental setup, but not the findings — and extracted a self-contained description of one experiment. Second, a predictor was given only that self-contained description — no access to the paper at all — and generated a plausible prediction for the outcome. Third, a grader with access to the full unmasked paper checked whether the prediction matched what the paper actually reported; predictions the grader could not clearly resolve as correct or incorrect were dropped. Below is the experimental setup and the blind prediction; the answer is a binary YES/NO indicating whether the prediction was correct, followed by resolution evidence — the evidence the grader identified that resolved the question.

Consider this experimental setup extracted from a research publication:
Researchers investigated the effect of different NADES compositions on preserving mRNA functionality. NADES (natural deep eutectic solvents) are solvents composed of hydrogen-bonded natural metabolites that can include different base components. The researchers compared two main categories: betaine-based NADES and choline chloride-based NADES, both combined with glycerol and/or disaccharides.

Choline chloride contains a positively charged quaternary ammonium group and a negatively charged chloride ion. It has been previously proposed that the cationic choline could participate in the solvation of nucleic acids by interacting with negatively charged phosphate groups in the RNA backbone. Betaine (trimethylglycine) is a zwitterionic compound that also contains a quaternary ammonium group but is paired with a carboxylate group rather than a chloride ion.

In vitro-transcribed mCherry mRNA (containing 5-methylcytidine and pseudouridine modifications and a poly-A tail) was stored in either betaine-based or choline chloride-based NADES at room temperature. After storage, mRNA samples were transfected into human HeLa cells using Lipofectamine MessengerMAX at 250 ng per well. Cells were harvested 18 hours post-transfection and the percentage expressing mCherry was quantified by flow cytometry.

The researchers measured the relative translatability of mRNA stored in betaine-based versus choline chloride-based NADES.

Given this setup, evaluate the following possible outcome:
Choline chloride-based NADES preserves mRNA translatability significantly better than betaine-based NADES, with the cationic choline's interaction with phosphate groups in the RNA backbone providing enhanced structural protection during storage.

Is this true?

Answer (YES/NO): YES